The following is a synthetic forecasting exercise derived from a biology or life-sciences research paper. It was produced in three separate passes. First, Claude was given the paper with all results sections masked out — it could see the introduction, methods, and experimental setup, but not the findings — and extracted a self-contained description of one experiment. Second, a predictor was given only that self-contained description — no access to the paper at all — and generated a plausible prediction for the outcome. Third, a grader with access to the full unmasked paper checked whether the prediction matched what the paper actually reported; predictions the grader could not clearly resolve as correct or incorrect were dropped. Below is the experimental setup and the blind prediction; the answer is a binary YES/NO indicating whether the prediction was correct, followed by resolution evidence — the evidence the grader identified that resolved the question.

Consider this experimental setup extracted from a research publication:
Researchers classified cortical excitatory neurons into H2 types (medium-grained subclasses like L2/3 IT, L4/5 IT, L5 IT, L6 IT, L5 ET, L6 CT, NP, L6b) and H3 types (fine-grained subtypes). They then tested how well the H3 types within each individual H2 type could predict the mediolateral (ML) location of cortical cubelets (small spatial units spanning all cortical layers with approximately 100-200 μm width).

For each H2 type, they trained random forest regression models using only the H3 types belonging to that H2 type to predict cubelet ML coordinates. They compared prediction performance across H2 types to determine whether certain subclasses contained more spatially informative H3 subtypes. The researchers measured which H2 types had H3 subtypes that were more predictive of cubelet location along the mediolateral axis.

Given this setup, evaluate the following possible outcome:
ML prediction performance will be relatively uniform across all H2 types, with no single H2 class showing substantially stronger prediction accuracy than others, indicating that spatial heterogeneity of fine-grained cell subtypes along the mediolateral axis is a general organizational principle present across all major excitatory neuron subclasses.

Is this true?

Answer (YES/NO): NO